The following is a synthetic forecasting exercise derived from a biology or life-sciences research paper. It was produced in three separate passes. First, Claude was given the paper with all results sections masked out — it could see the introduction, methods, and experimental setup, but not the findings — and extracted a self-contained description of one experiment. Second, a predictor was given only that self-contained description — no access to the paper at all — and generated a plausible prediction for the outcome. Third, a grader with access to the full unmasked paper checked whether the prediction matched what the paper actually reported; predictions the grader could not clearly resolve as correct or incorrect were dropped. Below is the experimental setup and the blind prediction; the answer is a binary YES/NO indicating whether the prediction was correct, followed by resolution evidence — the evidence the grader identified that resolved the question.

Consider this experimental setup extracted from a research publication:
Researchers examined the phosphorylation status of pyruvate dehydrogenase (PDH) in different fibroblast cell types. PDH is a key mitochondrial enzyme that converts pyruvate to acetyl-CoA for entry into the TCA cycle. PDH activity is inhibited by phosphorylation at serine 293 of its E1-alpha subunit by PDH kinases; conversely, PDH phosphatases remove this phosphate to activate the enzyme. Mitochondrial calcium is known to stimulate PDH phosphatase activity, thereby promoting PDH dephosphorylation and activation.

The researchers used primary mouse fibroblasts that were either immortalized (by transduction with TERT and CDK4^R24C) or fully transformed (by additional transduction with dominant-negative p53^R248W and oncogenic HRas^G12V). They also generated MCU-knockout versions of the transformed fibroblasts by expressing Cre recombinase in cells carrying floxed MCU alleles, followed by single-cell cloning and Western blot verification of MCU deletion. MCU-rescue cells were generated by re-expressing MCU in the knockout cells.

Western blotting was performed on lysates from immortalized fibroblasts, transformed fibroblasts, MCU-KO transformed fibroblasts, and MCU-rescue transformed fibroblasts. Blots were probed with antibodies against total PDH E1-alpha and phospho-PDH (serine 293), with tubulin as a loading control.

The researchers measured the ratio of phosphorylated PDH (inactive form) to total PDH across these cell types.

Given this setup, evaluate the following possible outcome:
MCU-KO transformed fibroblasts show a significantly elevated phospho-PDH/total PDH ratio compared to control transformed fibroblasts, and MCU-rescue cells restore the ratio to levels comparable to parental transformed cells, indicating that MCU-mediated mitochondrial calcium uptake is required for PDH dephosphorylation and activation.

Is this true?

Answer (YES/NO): YES